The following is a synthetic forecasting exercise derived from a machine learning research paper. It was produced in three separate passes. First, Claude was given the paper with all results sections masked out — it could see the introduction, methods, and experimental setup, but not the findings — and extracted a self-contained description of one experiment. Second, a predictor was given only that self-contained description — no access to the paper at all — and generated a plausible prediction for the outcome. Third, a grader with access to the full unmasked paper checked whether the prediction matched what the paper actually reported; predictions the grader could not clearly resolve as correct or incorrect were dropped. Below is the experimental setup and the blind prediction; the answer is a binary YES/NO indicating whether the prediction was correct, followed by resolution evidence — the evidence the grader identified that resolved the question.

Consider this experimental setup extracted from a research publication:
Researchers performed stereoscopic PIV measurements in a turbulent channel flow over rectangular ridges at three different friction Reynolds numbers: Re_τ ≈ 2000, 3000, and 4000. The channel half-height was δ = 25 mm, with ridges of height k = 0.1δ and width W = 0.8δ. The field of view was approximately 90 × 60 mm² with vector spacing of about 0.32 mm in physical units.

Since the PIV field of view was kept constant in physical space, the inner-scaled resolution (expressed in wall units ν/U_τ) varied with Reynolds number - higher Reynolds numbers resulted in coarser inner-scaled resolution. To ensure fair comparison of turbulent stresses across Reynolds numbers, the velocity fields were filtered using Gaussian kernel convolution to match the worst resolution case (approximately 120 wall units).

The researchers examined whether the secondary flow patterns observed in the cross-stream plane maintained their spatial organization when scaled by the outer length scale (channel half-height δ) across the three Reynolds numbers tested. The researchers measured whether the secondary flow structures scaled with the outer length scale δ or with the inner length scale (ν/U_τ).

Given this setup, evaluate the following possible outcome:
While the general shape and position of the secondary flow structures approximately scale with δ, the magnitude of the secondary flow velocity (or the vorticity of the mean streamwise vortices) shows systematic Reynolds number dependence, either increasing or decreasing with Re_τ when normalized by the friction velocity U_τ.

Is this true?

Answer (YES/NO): NO